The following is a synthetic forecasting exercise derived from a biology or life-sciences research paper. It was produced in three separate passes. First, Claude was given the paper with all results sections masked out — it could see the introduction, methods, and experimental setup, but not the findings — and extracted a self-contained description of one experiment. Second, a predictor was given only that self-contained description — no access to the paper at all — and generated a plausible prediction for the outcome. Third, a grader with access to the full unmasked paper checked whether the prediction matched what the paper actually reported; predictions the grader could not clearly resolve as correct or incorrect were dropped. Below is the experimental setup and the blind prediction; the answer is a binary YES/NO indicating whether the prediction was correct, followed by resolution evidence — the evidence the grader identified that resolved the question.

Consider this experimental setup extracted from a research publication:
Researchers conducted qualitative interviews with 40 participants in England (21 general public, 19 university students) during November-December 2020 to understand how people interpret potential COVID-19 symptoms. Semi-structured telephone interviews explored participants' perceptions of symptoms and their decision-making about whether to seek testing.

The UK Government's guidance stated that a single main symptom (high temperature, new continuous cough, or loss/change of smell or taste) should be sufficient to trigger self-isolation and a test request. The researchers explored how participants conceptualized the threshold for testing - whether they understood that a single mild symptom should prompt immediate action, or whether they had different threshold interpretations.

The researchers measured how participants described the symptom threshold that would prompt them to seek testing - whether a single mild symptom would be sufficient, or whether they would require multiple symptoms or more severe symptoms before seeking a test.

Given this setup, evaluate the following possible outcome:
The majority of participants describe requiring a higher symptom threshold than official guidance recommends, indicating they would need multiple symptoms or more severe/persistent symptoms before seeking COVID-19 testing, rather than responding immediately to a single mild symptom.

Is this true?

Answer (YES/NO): YES